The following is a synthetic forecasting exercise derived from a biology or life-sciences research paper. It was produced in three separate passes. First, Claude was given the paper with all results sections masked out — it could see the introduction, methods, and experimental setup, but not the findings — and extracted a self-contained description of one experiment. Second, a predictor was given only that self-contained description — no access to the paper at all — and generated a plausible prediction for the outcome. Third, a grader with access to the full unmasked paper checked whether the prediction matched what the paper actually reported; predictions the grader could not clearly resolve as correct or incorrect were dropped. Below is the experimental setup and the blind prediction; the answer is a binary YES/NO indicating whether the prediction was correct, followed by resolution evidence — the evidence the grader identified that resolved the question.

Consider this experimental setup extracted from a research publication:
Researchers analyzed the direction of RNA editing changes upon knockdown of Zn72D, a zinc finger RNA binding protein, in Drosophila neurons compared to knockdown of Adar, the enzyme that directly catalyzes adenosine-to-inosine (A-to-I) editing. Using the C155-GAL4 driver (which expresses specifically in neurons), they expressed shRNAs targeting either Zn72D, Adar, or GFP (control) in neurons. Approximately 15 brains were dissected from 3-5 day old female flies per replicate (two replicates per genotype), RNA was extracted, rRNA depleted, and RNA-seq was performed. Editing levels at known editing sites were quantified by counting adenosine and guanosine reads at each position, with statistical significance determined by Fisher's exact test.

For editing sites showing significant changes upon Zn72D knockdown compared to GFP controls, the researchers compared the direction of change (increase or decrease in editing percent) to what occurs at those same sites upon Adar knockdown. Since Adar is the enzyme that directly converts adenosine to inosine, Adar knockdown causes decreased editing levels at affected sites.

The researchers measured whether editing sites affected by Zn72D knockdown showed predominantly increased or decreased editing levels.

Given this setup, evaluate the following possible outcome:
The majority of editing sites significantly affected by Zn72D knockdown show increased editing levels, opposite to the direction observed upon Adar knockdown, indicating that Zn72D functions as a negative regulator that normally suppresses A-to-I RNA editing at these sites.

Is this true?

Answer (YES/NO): NO